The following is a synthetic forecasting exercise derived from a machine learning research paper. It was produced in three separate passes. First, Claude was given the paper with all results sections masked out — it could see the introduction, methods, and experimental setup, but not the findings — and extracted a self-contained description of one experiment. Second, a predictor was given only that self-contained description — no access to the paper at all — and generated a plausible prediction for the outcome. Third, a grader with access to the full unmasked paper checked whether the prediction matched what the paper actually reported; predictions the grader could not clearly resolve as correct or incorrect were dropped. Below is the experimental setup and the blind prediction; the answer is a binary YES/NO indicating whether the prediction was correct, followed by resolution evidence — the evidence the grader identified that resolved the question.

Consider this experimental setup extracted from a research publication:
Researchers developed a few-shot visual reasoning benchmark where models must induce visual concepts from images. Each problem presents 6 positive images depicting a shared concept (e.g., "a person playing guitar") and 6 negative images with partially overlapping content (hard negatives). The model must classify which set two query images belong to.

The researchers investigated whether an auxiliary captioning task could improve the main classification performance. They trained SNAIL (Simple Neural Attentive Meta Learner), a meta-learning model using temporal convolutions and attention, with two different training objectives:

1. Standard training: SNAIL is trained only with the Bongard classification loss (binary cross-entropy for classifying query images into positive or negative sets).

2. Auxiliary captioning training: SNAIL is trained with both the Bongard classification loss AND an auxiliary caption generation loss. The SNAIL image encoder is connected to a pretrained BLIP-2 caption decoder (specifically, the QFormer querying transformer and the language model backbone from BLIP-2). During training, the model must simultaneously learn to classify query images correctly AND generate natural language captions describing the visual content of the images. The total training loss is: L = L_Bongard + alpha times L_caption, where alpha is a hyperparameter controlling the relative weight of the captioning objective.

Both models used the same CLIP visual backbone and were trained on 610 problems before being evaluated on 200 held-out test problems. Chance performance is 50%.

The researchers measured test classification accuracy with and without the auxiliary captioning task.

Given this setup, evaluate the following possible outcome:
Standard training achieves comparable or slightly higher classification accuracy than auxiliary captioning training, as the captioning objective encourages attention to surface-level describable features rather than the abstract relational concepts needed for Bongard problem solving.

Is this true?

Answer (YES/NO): NO